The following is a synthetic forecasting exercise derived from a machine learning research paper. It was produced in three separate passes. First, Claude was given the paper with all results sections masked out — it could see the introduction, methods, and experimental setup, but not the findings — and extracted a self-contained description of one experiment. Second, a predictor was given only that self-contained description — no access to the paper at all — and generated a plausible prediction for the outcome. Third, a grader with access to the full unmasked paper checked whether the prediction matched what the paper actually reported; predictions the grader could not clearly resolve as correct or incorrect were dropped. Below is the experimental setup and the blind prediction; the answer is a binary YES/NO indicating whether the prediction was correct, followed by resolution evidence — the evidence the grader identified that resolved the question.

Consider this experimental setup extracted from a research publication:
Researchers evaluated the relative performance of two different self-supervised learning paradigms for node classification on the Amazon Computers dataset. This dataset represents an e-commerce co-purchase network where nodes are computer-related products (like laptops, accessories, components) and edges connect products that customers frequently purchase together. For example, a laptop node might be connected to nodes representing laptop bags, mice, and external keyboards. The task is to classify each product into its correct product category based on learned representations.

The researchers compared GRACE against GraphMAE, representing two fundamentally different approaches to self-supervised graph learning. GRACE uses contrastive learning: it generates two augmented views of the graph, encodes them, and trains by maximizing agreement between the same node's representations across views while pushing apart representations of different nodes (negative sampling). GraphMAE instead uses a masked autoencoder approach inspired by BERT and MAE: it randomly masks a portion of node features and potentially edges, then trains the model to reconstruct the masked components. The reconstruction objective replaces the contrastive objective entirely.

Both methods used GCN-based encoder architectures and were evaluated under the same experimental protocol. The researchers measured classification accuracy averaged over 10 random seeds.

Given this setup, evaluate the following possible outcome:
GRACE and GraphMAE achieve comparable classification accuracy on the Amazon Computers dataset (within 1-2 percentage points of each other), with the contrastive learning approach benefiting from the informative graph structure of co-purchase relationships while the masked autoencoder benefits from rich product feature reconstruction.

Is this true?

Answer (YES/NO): NO